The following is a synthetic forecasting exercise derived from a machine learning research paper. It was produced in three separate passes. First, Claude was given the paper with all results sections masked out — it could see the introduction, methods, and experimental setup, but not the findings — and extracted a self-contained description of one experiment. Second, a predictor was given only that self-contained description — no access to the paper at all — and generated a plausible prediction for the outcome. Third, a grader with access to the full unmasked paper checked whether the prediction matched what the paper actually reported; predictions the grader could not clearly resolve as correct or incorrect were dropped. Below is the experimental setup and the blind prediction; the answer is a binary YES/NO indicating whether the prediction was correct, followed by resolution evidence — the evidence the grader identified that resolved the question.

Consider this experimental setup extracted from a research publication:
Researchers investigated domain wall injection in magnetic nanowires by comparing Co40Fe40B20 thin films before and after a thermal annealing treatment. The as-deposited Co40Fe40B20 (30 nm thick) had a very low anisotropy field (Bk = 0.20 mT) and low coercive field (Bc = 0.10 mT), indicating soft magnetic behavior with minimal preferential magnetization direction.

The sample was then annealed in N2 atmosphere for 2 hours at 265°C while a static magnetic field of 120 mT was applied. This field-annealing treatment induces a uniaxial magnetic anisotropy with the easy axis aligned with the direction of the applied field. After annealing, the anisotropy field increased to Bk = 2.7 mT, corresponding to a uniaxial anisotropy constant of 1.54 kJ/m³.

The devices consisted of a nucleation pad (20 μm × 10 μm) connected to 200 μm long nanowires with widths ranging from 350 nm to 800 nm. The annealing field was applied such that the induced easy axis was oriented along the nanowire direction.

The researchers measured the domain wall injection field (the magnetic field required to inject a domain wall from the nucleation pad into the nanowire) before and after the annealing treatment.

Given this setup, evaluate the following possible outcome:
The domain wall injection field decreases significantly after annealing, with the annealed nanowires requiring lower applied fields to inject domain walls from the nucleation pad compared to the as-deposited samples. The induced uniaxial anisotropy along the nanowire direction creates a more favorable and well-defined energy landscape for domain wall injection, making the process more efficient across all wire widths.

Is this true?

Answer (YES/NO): NO